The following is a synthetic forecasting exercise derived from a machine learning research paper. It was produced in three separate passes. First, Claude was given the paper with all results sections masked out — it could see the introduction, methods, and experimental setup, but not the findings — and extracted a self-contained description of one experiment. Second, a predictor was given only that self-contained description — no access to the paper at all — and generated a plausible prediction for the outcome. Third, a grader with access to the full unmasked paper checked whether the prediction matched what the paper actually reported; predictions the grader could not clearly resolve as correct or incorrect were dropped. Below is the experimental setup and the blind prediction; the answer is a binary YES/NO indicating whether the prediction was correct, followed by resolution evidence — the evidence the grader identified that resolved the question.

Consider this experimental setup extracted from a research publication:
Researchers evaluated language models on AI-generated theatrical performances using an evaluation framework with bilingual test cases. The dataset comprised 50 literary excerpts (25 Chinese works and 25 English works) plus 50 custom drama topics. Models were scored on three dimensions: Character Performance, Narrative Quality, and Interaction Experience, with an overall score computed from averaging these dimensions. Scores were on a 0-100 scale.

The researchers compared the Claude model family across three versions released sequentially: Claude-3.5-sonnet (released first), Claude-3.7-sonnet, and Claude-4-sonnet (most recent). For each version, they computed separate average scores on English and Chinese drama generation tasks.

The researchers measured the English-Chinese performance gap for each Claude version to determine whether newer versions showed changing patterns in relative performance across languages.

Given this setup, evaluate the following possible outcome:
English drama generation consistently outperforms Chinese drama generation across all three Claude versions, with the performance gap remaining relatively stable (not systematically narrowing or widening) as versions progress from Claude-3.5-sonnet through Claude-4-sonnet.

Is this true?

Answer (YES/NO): NO